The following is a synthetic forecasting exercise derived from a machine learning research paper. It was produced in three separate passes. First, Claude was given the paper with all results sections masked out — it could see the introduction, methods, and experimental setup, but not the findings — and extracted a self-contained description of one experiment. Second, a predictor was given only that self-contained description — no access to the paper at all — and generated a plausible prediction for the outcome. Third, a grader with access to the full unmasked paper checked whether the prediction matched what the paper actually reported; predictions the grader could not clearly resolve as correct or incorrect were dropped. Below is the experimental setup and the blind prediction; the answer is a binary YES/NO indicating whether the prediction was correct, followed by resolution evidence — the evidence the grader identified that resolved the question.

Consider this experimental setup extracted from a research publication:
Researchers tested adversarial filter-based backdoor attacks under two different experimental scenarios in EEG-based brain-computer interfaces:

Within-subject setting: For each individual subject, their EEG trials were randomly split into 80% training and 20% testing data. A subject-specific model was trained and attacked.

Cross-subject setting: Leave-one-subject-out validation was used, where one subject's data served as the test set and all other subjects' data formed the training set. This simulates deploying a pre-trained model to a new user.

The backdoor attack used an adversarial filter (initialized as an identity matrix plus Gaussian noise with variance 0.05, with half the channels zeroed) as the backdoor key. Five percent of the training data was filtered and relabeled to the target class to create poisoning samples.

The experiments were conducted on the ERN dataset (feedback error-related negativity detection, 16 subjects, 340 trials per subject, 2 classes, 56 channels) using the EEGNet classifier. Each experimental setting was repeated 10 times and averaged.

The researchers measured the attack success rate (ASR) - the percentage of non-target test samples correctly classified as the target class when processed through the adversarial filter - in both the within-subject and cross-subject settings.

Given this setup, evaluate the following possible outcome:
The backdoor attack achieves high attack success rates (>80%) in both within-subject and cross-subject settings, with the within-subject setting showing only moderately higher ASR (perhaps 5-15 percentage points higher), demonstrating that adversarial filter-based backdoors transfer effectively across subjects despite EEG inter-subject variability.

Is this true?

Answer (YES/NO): NO